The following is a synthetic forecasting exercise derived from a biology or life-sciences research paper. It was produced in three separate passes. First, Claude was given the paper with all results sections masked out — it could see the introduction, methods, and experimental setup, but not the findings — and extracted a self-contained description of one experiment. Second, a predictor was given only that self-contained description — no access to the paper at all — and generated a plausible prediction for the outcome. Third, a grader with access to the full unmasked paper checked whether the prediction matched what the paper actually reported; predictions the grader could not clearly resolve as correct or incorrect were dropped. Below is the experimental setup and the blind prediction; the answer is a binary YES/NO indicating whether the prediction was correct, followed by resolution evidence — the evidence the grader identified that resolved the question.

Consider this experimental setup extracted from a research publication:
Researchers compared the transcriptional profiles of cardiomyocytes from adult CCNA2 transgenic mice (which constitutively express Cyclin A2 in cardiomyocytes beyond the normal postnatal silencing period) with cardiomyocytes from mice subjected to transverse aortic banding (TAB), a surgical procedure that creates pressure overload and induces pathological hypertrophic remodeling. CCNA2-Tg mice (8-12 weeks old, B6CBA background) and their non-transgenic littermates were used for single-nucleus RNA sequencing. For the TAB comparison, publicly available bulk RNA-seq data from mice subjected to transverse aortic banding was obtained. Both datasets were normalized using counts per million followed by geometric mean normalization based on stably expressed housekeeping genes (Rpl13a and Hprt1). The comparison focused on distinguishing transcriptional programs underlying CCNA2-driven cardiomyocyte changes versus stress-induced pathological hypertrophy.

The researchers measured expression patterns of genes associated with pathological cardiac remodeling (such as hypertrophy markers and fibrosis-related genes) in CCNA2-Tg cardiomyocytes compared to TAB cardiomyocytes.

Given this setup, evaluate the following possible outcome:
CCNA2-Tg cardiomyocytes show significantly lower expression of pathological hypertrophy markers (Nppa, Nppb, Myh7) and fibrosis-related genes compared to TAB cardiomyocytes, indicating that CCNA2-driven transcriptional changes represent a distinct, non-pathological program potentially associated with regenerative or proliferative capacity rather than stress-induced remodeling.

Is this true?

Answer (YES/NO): YES